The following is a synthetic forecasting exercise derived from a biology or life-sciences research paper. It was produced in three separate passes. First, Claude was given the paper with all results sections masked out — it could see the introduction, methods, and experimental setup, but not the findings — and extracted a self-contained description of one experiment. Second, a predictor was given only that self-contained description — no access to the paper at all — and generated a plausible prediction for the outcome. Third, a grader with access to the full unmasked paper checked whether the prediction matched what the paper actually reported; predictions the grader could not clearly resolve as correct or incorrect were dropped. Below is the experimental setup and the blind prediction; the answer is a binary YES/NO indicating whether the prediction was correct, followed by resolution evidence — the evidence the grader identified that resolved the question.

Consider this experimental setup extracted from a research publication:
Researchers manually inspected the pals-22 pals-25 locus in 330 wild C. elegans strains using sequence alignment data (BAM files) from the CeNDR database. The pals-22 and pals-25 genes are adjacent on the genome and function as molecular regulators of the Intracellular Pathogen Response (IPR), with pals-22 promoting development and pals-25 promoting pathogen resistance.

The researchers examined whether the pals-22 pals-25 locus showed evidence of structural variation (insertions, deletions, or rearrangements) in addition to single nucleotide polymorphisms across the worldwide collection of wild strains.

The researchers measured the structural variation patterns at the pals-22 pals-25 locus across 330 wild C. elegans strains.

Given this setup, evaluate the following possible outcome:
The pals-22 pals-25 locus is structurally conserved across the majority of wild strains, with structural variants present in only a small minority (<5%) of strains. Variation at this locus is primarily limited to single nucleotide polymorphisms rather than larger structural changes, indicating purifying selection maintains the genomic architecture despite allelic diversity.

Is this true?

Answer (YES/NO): NO